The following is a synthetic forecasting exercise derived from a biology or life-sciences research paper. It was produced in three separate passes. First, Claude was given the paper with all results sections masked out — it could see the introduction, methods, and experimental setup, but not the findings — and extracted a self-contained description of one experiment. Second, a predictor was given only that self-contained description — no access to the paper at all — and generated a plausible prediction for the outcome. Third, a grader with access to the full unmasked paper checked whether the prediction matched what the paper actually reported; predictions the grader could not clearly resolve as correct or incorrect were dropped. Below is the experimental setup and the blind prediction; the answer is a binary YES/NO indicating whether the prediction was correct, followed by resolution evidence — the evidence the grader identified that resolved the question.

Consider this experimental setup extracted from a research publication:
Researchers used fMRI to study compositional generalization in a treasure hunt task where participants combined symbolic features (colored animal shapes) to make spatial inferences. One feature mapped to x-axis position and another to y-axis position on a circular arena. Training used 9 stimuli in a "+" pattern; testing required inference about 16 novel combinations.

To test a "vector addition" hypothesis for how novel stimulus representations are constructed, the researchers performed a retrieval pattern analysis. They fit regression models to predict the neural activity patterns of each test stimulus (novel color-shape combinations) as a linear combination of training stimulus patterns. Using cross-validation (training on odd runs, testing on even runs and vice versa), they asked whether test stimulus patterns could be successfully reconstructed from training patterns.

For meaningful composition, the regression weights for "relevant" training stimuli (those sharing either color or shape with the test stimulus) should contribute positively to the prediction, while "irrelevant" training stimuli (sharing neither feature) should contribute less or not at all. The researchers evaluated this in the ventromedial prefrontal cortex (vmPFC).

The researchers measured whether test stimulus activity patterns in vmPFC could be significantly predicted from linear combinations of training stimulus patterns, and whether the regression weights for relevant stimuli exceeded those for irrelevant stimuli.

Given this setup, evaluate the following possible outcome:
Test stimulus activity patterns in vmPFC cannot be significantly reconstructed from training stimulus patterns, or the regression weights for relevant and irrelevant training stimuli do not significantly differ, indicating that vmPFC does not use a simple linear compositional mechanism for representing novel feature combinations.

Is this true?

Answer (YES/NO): NO